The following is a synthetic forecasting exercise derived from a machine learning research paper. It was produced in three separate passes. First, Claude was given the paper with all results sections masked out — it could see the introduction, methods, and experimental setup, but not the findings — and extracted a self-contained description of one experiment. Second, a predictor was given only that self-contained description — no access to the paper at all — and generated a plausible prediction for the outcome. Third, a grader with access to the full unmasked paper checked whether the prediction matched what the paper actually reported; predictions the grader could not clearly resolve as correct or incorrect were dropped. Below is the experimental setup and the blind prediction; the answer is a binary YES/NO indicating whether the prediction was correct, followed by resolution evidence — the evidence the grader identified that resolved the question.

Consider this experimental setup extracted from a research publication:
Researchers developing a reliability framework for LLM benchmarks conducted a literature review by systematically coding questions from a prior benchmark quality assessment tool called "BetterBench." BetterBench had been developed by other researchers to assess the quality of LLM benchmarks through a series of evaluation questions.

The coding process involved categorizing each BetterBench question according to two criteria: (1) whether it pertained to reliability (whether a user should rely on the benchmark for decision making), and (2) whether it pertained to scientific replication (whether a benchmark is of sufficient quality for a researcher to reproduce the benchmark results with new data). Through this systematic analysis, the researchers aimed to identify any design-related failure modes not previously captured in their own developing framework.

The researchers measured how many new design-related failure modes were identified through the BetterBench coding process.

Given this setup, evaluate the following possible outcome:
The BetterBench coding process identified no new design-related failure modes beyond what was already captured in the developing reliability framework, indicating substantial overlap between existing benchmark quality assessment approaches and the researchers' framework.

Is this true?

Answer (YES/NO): NO